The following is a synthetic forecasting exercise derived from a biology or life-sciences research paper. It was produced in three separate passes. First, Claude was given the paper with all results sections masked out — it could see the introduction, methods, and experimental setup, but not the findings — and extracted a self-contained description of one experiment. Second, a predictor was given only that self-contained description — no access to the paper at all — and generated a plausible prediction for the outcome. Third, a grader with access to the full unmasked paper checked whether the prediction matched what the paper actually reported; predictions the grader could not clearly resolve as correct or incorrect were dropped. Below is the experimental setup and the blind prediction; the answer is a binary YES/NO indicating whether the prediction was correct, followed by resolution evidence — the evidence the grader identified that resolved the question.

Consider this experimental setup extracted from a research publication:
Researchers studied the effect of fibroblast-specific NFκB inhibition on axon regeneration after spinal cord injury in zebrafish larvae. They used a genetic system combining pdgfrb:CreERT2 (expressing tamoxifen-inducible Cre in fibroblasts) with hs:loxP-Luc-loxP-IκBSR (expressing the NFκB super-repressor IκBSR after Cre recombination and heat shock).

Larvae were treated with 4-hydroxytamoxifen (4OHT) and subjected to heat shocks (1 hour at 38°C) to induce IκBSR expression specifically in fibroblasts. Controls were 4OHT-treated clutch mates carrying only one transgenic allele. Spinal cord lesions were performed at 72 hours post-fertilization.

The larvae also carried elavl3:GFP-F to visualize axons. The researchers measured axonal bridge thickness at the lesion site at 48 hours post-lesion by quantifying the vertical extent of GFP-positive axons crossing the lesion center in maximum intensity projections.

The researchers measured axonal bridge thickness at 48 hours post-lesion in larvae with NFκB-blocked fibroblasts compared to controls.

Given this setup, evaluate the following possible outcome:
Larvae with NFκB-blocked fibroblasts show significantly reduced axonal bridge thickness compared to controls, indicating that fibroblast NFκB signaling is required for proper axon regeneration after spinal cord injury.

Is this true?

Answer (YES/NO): YES